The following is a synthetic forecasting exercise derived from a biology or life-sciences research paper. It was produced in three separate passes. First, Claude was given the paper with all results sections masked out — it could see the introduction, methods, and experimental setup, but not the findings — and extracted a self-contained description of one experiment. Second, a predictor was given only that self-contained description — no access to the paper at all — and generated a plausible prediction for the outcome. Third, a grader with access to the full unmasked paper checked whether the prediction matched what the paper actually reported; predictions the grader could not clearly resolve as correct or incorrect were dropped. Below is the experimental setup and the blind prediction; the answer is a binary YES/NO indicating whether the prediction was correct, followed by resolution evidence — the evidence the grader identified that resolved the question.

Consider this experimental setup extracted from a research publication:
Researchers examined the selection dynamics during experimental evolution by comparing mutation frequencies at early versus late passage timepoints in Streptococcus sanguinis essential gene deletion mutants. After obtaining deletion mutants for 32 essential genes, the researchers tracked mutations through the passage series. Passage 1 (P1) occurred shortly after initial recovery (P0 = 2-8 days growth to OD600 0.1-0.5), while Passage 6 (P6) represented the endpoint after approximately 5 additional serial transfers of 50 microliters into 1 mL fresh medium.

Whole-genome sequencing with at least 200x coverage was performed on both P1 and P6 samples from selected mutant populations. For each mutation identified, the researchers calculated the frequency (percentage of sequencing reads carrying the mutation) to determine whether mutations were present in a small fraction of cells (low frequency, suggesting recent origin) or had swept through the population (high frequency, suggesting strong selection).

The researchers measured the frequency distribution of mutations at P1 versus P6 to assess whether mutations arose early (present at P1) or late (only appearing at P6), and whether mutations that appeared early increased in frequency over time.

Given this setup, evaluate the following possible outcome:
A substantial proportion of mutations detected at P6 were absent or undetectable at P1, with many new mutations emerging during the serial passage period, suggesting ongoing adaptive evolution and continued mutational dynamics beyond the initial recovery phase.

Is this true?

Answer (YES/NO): YES